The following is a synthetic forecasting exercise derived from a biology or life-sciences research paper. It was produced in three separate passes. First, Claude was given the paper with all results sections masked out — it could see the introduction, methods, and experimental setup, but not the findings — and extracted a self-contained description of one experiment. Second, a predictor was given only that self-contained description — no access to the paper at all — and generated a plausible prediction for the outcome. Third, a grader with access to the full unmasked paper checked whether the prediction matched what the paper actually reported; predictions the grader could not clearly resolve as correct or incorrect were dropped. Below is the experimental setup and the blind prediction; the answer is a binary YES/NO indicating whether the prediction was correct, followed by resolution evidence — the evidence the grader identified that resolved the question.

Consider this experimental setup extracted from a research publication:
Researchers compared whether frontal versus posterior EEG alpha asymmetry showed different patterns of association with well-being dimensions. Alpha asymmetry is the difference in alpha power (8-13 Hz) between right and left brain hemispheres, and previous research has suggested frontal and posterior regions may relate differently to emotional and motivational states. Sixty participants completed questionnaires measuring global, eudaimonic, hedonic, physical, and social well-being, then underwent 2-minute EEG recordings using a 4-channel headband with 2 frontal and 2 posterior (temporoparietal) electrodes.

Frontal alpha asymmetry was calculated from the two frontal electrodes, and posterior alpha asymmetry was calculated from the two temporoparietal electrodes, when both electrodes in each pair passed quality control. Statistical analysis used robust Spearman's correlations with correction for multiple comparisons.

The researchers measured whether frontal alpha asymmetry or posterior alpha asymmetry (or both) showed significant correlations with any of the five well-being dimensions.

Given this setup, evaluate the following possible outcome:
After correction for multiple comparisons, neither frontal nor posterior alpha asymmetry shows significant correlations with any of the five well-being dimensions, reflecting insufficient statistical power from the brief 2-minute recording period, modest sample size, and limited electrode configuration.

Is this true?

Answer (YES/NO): NO